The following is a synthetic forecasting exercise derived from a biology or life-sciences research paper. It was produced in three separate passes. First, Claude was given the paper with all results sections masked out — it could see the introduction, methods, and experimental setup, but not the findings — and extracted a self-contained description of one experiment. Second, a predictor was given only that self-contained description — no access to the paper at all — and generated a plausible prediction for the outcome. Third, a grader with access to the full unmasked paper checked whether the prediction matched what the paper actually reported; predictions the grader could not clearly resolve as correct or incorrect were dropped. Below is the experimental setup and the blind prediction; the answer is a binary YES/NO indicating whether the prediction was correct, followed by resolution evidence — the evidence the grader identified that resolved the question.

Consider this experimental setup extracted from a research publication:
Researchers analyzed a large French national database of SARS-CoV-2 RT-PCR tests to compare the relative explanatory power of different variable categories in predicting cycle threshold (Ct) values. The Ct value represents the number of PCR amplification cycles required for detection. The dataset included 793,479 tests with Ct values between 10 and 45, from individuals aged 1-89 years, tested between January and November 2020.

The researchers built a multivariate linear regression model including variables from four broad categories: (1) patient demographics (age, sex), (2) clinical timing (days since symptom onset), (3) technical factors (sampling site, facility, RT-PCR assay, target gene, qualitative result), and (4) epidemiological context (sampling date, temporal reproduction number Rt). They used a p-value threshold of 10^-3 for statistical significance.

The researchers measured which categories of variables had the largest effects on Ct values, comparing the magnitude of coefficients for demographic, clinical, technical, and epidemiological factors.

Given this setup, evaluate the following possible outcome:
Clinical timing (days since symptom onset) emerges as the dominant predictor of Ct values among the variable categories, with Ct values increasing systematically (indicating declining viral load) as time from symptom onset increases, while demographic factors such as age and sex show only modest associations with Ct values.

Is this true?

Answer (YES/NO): NO